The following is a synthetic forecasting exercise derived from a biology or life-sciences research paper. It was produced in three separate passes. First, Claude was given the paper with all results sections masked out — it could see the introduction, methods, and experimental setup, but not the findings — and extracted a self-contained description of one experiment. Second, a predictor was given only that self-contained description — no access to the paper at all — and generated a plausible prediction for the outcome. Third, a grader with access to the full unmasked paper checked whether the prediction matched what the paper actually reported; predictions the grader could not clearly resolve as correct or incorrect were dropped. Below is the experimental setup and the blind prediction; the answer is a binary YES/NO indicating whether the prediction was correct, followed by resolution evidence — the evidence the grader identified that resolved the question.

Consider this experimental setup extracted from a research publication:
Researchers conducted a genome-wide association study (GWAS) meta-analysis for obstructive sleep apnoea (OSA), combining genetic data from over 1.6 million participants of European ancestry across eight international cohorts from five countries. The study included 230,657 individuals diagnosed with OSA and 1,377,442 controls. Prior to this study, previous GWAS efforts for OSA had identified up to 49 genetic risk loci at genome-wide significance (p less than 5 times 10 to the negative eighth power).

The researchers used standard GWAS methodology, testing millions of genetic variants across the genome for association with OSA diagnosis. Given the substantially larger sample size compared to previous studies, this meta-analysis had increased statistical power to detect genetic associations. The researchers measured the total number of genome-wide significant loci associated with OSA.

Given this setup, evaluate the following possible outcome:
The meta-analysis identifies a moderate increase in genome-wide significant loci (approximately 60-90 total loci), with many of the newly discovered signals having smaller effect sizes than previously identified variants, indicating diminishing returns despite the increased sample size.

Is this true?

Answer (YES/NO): NO